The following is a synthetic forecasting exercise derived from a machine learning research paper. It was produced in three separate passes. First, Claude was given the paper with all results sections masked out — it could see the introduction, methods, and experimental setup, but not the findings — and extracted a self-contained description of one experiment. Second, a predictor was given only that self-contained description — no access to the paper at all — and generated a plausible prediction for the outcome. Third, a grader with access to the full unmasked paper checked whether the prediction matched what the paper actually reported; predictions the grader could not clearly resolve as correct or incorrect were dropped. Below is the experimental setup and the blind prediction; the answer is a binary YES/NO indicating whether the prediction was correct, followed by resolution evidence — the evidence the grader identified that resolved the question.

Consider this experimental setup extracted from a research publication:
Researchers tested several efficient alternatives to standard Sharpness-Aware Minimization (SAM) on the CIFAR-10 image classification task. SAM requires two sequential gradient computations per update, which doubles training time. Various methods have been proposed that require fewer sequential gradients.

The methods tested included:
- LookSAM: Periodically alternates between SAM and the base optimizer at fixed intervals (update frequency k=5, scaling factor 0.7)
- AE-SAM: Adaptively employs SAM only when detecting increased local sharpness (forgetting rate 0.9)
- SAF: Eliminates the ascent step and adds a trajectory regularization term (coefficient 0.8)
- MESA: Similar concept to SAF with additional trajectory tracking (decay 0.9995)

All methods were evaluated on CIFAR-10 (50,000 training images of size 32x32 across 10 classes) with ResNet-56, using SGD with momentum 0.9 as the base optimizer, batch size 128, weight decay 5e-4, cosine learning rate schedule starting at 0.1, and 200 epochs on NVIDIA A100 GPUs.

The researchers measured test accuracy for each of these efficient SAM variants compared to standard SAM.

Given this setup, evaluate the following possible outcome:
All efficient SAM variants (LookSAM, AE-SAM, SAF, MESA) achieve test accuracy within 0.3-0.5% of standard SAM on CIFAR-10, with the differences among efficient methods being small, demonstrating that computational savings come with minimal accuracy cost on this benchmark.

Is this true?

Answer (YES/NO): NO